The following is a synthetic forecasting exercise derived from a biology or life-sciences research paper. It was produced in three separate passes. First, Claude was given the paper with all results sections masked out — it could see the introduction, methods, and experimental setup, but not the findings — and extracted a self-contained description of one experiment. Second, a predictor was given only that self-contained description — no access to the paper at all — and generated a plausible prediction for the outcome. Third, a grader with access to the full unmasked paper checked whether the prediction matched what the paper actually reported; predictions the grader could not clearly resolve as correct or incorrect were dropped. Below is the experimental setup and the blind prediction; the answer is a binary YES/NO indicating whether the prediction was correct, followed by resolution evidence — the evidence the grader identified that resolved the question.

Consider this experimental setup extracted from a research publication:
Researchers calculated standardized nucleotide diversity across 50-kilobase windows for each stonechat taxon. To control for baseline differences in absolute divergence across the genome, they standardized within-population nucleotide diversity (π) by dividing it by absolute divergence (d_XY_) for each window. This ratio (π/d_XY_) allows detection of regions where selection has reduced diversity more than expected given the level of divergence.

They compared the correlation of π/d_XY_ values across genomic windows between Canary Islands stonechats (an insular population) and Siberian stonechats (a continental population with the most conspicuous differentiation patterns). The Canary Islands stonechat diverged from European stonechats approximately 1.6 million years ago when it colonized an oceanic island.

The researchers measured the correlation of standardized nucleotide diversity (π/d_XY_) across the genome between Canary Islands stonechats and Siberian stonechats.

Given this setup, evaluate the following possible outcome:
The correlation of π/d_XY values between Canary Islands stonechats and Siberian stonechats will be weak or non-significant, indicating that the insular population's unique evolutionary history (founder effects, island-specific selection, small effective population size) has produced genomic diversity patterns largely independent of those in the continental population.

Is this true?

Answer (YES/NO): NO